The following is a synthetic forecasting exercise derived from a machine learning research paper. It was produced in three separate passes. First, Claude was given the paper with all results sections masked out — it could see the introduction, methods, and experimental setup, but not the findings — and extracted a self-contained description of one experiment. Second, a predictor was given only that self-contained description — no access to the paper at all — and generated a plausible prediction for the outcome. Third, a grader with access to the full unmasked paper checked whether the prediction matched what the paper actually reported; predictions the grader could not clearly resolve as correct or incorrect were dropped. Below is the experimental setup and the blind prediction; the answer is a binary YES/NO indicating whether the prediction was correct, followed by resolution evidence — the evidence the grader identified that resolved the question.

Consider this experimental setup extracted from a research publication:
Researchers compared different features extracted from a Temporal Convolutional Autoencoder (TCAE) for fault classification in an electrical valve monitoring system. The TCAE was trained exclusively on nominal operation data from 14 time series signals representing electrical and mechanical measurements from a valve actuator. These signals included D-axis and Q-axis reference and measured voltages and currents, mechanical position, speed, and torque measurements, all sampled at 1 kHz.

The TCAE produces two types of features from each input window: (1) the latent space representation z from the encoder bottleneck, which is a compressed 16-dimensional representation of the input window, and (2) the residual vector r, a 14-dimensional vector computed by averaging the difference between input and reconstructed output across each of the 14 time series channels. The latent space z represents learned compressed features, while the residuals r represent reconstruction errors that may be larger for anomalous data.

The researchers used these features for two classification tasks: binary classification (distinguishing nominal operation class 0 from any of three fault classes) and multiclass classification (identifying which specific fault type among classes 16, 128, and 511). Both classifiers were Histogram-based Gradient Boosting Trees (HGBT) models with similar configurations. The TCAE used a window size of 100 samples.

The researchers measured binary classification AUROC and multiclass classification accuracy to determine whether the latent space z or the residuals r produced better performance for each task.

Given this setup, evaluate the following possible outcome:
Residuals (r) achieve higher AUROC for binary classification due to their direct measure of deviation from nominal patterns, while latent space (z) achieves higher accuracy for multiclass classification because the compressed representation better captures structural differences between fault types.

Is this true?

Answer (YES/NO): NO